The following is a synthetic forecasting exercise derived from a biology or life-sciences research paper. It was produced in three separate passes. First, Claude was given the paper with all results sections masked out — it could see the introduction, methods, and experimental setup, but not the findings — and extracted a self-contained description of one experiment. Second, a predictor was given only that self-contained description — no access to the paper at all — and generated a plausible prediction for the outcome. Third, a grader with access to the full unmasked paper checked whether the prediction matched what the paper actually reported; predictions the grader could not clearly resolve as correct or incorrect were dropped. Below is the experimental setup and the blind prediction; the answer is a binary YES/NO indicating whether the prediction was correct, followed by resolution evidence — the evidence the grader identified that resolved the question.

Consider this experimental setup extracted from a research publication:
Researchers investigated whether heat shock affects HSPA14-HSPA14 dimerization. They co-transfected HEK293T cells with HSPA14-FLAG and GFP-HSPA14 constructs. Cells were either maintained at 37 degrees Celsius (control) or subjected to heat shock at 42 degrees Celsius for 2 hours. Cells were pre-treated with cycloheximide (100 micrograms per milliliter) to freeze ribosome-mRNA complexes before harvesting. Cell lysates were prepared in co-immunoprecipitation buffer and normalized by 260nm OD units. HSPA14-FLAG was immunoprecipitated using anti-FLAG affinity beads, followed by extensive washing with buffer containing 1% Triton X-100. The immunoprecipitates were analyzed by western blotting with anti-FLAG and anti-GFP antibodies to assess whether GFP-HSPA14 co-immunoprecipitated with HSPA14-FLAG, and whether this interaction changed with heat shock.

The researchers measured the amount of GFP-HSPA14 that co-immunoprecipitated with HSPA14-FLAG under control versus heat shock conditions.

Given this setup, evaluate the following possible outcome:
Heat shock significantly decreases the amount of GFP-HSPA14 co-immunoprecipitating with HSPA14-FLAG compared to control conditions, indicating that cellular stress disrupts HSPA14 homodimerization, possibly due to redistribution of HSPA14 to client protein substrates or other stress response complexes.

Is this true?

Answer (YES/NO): NO